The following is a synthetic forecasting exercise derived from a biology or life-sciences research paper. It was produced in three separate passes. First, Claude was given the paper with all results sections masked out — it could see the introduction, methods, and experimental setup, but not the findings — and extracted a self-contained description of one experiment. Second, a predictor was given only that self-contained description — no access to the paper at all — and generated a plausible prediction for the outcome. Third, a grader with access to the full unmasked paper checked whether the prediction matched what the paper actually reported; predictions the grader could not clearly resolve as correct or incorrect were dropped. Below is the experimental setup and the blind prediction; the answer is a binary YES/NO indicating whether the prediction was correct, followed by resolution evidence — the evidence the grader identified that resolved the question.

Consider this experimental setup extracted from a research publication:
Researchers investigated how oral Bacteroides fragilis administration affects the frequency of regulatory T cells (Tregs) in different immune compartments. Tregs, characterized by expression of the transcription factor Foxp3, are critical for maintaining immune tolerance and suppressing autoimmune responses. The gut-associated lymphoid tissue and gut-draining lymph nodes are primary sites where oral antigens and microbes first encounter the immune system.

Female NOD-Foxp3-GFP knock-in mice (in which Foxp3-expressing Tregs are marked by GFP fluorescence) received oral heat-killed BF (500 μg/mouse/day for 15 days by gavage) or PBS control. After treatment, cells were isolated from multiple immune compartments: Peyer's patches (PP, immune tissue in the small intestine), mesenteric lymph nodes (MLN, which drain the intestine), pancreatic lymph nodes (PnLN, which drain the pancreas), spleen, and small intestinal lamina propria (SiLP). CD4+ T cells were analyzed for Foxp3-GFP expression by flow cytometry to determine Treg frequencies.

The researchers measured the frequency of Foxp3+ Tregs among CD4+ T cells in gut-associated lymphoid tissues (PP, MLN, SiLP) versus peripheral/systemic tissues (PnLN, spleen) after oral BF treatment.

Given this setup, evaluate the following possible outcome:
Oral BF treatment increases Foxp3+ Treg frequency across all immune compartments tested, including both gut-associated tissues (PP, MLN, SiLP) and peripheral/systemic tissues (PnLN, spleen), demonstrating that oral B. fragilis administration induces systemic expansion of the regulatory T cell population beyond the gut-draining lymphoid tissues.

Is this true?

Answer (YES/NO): YES